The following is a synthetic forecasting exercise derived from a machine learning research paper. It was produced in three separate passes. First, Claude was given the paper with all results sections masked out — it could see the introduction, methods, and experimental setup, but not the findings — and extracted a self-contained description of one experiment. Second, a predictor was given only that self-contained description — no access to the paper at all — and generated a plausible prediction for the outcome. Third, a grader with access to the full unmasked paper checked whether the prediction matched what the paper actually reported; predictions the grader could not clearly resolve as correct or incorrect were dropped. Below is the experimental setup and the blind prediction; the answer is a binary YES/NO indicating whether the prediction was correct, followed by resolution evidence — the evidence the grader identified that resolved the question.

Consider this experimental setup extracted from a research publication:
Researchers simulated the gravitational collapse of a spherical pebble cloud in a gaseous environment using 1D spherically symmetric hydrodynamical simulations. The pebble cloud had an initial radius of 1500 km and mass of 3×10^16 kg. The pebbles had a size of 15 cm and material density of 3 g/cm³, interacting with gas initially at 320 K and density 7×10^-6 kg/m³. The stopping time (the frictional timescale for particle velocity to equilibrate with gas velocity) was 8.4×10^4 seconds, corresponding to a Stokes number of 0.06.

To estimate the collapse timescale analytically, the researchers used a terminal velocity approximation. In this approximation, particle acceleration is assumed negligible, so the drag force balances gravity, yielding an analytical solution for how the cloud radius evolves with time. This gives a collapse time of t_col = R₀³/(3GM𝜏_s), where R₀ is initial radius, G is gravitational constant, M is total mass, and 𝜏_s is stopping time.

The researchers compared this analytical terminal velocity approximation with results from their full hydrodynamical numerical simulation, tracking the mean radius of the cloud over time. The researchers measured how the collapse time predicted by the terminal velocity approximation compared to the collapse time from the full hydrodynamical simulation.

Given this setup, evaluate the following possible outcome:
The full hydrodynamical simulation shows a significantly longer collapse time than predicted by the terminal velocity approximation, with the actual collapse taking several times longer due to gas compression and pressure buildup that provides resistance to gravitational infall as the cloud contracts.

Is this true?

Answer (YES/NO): NO